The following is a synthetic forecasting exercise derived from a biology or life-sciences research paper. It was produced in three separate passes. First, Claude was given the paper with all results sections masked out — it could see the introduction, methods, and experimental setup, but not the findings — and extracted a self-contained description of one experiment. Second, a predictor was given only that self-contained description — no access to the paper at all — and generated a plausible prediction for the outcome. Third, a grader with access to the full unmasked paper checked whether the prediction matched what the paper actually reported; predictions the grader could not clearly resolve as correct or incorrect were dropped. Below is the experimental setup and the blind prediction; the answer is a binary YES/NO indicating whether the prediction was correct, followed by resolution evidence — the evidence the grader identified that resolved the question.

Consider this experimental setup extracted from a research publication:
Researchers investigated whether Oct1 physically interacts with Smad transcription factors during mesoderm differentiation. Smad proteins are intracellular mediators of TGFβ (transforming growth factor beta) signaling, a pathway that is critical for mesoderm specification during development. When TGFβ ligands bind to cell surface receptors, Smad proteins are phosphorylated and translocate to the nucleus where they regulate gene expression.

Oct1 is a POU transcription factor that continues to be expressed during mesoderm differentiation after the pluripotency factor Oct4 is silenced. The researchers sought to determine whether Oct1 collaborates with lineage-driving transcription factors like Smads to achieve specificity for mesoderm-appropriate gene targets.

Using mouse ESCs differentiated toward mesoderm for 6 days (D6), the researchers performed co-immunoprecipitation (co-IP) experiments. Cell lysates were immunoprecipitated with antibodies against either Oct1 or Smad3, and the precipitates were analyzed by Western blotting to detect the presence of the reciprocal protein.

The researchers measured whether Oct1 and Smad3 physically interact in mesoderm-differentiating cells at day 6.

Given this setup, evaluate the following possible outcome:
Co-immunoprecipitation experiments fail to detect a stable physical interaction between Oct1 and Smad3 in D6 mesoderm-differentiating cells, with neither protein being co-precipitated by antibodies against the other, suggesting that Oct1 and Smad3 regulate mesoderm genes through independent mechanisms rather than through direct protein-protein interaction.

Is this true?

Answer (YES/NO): NO